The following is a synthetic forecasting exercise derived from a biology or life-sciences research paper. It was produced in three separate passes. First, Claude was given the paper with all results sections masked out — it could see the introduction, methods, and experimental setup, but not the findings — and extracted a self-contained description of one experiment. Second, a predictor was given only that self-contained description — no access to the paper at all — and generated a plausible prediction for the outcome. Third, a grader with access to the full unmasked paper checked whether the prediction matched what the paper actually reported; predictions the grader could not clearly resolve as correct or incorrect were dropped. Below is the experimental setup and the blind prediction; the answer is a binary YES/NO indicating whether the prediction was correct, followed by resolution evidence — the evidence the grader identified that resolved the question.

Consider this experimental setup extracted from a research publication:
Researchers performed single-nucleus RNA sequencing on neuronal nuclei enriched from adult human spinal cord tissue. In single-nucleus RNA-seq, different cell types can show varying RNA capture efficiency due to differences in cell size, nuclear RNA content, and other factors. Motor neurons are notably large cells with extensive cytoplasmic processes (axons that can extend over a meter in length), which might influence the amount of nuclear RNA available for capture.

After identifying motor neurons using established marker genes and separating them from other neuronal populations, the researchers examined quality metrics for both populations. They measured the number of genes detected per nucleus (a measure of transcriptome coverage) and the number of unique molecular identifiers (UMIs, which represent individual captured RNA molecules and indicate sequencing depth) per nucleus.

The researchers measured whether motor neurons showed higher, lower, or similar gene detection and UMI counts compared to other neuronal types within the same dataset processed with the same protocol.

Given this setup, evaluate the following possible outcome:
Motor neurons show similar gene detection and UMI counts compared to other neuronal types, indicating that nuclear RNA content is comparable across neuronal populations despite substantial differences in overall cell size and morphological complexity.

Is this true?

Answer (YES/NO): NO